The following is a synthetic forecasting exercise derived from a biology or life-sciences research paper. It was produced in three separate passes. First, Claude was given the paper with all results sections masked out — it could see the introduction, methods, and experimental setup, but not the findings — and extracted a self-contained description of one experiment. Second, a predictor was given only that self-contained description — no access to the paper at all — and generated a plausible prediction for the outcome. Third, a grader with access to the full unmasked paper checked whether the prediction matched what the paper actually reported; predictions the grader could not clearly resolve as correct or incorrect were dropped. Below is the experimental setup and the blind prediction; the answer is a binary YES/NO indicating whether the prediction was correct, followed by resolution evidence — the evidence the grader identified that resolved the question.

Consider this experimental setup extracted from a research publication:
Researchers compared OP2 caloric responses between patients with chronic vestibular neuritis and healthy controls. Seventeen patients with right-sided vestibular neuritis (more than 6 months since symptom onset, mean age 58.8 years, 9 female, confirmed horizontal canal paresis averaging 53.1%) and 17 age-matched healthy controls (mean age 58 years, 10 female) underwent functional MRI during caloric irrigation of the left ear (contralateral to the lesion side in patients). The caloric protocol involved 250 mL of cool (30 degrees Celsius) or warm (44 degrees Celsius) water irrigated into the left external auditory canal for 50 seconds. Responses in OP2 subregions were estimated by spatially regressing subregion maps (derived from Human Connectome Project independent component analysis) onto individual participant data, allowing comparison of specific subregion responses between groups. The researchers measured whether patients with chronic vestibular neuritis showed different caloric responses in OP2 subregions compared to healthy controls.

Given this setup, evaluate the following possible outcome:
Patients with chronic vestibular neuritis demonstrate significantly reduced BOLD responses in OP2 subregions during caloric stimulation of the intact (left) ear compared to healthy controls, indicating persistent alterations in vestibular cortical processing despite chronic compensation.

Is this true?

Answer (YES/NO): YES